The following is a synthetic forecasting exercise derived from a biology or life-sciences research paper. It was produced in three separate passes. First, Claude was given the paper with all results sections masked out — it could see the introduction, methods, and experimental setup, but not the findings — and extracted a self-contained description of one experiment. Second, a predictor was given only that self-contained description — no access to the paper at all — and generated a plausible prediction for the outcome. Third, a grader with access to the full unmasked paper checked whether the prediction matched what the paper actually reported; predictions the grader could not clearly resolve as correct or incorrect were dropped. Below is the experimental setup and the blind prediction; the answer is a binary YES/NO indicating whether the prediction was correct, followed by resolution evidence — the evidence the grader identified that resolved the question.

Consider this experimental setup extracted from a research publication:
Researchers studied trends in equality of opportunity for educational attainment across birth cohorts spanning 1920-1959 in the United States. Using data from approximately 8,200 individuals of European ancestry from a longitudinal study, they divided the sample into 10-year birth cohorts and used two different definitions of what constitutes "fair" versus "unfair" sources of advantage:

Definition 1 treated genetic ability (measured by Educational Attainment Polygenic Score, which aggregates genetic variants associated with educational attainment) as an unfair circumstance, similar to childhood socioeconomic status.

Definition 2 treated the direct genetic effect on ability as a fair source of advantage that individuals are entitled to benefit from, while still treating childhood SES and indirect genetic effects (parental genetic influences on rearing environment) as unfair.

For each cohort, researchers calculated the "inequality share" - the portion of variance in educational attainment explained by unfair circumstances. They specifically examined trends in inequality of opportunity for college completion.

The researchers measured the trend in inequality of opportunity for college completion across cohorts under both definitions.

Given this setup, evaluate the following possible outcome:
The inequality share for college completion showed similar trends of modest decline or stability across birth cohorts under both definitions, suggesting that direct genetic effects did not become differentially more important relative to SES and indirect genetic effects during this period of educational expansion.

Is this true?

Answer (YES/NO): NO